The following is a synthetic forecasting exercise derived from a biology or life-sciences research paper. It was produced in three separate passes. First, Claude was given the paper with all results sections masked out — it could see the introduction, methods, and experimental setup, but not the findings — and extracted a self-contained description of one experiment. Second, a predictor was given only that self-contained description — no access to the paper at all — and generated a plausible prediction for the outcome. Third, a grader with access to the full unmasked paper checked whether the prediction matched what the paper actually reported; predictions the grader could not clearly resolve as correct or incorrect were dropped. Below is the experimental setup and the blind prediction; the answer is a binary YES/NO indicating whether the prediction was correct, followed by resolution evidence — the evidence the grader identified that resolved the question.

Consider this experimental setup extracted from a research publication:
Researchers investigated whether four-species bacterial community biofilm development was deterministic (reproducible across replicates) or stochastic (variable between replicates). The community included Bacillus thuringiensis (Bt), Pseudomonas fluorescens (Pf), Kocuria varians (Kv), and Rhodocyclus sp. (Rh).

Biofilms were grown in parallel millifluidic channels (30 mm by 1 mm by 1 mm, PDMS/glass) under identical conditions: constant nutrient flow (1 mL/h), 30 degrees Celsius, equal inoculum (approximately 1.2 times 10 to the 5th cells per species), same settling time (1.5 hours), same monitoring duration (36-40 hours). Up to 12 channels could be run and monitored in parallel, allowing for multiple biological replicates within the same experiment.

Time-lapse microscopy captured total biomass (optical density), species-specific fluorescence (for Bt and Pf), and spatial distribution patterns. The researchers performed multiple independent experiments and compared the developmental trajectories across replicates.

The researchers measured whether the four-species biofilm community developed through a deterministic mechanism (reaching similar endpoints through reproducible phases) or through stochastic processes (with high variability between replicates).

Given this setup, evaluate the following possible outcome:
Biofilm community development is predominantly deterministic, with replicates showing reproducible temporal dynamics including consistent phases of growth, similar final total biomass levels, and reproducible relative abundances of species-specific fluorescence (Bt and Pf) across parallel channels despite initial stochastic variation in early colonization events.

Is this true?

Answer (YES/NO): YES